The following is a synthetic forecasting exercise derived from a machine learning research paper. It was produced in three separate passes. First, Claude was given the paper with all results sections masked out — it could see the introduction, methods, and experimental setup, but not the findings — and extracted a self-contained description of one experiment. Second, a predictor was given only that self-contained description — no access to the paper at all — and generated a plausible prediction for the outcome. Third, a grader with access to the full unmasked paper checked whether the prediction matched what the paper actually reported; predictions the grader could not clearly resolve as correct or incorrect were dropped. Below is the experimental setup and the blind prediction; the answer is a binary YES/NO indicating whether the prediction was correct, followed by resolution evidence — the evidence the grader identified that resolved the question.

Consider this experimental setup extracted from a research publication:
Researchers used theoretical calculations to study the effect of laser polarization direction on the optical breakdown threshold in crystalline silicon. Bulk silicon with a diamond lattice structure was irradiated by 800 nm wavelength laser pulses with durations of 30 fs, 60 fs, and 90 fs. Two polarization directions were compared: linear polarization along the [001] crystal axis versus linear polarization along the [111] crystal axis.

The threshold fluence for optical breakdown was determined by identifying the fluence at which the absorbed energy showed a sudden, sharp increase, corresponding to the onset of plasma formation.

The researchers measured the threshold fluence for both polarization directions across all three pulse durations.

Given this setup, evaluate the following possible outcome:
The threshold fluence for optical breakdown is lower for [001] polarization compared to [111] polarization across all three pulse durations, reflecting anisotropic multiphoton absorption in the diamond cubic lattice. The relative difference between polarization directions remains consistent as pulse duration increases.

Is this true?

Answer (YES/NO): NO